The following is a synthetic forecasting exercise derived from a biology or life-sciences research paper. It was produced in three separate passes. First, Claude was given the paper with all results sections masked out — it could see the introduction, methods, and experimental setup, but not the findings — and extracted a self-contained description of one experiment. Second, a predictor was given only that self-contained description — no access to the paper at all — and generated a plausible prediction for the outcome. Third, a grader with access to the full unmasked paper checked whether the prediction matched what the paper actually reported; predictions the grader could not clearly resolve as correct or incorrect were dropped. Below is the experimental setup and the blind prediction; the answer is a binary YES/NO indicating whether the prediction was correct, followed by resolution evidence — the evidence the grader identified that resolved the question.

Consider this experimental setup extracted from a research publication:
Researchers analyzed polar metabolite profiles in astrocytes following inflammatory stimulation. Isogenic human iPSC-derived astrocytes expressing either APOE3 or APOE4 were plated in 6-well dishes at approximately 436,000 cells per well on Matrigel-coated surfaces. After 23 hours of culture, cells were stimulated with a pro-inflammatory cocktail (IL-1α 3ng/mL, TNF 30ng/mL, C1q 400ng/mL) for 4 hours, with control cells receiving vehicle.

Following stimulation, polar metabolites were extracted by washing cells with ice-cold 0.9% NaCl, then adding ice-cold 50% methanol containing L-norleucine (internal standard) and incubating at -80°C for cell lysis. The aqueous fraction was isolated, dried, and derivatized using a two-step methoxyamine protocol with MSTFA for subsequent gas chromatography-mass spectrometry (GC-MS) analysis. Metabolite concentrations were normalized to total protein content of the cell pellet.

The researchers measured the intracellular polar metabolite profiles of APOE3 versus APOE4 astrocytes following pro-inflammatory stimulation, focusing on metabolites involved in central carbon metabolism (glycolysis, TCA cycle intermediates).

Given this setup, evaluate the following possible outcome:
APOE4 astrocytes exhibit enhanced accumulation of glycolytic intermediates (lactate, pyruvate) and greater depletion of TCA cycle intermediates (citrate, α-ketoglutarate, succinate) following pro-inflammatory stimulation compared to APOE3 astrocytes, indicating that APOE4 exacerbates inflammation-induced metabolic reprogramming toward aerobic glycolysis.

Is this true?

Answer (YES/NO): NO